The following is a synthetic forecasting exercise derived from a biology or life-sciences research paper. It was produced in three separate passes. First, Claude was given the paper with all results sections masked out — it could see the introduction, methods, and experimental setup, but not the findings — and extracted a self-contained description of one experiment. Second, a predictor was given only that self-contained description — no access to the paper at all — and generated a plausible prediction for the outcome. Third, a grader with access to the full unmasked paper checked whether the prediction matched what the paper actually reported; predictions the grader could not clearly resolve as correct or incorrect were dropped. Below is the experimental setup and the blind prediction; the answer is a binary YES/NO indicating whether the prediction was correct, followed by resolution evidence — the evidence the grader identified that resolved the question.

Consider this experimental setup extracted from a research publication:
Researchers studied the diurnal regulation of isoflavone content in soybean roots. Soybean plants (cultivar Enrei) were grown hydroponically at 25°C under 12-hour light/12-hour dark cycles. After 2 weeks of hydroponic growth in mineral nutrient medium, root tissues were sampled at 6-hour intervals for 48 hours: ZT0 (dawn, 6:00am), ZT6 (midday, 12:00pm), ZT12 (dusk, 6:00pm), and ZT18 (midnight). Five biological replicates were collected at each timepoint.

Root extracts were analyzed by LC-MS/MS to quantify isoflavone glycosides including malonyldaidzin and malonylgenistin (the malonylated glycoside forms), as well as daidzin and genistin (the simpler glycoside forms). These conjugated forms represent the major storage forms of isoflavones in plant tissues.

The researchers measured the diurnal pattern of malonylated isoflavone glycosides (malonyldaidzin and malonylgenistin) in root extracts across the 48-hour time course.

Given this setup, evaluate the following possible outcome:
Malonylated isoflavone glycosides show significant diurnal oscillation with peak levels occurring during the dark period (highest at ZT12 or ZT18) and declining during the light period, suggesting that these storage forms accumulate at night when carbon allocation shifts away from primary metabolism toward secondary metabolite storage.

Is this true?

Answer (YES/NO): NO